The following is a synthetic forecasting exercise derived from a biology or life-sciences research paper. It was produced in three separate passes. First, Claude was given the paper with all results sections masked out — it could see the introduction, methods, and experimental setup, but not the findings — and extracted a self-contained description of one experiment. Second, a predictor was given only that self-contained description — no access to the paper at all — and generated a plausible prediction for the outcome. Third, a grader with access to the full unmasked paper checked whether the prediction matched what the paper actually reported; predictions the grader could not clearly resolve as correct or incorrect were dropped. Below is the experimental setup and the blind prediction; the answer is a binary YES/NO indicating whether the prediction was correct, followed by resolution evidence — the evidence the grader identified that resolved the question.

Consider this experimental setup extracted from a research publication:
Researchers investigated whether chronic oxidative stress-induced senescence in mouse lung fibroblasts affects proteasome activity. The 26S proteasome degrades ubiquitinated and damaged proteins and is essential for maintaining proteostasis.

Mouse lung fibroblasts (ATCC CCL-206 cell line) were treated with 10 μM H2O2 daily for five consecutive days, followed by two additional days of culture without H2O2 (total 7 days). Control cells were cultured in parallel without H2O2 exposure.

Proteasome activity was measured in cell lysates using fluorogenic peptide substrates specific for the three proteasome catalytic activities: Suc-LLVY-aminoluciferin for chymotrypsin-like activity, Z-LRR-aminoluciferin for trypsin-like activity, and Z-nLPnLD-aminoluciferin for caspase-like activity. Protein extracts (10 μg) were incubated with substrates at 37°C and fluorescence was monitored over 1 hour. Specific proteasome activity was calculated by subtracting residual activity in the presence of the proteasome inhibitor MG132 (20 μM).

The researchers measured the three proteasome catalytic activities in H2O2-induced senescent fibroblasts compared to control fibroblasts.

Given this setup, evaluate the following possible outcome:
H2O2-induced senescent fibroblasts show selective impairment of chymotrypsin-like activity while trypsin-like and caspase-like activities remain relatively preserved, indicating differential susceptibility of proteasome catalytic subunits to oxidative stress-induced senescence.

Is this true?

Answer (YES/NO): NO